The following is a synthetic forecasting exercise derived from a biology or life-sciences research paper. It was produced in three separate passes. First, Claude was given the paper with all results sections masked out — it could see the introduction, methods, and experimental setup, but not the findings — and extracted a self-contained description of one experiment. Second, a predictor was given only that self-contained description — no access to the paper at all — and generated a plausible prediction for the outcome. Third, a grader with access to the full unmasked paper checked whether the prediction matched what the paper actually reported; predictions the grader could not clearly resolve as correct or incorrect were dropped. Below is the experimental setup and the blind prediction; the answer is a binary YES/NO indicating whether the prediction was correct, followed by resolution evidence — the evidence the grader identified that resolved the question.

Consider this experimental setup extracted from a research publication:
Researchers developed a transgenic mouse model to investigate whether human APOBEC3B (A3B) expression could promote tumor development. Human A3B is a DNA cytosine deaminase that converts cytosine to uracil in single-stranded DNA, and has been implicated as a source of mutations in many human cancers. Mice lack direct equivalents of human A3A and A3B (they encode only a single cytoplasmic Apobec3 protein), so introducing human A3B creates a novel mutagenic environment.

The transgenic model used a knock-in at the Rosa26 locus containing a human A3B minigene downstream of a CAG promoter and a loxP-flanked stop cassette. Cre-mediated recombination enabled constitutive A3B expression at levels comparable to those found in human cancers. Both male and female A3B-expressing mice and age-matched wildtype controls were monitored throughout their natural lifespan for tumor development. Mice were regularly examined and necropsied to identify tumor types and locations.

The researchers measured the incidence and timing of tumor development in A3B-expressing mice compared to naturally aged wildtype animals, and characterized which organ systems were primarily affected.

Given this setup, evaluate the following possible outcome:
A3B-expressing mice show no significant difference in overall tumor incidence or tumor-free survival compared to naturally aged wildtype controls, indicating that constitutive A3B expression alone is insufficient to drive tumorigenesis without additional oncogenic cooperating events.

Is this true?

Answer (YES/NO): NO